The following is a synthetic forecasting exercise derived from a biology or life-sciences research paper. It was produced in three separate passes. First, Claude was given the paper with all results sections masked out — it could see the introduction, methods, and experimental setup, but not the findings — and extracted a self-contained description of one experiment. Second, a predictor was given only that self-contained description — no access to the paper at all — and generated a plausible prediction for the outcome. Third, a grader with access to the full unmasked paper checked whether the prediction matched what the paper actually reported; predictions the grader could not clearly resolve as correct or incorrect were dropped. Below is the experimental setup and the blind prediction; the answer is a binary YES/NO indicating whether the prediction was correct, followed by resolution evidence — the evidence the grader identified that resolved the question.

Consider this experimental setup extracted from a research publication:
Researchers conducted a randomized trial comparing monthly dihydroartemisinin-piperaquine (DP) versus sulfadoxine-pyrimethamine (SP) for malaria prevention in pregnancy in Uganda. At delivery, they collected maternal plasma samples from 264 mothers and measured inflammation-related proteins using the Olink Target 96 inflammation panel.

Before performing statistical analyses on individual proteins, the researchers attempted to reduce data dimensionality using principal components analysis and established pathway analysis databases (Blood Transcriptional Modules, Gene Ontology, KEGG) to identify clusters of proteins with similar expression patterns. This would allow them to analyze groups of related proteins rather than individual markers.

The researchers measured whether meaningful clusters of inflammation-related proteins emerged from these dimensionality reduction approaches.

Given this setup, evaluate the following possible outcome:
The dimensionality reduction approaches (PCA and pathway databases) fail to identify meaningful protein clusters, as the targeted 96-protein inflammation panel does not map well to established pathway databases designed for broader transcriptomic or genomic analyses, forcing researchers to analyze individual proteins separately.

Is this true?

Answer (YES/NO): YES